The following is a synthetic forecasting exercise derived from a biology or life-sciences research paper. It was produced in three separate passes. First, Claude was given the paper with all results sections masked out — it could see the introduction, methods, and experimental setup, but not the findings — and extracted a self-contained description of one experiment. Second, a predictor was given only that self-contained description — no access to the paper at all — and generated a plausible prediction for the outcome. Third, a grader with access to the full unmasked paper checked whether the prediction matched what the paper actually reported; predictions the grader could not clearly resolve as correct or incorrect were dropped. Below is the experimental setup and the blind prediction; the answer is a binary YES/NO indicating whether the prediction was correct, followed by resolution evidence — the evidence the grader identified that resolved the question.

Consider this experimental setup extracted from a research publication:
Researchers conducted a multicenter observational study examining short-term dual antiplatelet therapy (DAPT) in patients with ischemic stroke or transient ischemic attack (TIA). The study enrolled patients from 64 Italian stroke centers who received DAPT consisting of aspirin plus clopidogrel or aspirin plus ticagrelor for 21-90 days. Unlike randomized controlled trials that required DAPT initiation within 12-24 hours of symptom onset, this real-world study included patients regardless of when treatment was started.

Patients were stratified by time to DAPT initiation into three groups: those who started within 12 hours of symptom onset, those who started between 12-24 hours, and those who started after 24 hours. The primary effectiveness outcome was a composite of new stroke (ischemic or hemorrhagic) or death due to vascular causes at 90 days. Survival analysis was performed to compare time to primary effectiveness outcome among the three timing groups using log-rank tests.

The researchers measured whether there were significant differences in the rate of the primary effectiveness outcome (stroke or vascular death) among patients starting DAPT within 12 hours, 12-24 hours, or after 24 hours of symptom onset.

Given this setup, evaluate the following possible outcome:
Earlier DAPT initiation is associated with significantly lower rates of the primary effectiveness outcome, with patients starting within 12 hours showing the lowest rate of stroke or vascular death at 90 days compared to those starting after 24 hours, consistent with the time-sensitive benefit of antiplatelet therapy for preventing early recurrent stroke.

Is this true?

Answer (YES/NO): NO